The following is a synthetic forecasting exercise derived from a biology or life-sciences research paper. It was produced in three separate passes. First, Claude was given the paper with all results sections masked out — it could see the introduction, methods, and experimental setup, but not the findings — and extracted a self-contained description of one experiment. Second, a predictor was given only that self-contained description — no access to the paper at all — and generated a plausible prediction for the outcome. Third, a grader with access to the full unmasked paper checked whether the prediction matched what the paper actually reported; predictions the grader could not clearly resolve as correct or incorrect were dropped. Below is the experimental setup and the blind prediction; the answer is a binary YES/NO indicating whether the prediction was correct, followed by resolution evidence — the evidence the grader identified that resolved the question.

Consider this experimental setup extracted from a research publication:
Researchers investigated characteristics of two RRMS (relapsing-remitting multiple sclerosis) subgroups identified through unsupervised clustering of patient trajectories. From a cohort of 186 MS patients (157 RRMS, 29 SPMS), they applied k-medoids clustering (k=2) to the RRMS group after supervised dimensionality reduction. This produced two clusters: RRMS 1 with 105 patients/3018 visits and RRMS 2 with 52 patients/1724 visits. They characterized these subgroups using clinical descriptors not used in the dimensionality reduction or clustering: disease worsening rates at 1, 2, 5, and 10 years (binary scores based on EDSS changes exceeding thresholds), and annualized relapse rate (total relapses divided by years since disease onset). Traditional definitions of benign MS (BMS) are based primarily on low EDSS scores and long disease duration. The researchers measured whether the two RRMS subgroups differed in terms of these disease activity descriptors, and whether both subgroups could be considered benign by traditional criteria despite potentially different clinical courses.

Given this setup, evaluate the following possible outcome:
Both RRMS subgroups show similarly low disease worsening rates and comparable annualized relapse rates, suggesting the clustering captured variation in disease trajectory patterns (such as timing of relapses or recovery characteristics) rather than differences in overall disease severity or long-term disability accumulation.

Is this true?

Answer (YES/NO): NO